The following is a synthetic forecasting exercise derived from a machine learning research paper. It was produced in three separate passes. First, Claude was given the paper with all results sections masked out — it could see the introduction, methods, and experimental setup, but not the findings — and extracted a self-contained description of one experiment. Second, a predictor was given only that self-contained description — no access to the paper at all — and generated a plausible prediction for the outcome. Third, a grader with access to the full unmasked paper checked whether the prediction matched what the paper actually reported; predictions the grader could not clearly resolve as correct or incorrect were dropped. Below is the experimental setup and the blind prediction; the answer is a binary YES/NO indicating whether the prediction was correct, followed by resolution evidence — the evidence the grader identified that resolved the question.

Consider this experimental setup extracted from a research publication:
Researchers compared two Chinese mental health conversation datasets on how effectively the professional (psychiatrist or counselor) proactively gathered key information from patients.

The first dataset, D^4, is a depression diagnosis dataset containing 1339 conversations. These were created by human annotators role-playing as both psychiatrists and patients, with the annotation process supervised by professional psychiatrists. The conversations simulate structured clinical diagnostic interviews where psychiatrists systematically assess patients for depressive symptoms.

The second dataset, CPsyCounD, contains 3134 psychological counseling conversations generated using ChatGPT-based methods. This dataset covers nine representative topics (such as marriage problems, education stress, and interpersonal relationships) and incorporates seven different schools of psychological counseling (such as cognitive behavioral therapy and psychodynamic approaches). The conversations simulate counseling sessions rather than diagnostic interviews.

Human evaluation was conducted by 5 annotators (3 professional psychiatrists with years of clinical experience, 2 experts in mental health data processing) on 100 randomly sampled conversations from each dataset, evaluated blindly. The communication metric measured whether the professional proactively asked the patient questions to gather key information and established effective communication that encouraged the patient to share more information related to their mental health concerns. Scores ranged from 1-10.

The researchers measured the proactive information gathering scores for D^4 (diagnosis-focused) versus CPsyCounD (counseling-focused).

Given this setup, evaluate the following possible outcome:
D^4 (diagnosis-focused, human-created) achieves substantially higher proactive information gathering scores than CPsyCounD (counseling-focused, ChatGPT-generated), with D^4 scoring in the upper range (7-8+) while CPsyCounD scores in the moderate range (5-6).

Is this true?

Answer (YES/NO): YES